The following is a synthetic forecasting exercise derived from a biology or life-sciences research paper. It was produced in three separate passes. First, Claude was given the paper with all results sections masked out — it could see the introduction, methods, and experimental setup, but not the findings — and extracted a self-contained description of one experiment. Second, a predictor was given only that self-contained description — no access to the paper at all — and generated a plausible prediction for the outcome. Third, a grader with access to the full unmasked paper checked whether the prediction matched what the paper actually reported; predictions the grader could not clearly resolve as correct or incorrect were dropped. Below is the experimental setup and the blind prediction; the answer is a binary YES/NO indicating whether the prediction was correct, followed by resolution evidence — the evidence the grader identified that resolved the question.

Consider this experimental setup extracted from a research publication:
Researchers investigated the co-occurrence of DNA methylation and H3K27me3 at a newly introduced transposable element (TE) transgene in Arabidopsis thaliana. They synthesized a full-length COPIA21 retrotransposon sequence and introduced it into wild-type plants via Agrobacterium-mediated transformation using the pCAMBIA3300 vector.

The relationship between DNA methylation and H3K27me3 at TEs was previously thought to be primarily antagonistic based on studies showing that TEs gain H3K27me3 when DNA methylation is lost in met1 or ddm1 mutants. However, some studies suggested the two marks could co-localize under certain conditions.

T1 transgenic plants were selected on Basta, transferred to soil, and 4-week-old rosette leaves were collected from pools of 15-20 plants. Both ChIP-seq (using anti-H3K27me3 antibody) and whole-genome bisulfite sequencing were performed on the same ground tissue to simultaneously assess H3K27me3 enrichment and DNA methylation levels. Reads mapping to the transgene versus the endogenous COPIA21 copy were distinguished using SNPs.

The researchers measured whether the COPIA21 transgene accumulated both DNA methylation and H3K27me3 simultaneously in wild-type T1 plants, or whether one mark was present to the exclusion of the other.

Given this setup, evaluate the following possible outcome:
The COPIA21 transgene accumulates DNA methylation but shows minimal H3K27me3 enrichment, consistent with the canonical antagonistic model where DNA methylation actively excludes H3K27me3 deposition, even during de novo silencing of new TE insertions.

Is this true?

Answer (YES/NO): NO